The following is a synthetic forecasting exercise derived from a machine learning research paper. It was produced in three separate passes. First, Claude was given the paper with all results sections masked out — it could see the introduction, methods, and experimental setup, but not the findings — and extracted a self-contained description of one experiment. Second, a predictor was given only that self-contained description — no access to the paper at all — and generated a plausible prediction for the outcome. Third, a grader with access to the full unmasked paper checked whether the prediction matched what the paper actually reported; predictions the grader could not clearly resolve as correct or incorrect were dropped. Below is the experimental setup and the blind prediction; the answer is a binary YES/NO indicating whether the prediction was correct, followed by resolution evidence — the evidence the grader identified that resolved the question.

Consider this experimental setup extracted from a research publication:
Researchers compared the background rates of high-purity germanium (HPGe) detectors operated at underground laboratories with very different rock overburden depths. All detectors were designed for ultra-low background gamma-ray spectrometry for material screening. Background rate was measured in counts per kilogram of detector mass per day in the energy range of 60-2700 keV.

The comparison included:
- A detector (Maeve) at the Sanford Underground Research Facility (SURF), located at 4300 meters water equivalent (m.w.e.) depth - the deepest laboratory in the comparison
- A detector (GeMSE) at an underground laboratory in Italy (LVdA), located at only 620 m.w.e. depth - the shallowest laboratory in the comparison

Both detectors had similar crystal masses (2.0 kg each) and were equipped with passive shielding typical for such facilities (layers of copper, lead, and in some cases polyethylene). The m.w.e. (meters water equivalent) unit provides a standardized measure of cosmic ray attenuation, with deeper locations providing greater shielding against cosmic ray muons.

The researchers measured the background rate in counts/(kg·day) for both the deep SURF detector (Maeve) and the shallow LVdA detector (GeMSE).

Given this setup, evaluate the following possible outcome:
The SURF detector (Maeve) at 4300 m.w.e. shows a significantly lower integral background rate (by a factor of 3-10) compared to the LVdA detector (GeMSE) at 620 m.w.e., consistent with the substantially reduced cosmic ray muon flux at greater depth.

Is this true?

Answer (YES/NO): NO